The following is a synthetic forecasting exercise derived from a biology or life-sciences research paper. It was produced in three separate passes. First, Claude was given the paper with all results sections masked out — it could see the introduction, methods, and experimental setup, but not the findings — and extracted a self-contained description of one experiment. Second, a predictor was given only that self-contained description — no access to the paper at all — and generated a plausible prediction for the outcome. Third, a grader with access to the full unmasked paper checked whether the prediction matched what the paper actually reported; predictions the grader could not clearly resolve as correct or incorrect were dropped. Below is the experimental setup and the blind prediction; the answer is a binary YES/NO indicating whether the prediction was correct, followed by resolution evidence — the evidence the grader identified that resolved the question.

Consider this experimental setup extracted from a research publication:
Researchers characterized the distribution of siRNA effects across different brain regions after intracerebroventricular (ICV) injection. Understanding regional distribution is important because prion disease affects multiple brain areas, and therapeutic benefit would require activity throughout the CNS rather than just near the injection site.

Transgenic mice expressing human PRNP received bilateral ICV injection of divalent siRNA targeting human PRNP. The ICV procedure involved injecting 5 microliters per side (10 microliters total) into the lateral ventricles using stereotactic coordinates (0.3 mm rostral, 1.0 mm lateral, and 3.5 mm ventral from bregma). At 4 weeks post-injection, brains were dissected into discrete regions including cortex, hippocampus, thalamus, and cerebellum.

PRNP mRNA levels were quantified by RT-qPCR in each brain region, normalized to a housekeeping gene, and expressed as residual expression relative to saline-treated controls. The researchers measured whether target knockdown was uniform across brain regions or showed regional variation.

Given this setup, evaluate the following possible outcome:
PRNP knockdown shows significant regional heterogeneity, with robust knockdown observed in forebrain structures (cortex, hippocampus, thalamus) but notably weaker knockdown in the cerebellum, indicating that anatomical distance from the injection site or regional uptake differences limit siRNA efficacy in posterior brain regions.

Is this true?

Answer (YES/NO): YES